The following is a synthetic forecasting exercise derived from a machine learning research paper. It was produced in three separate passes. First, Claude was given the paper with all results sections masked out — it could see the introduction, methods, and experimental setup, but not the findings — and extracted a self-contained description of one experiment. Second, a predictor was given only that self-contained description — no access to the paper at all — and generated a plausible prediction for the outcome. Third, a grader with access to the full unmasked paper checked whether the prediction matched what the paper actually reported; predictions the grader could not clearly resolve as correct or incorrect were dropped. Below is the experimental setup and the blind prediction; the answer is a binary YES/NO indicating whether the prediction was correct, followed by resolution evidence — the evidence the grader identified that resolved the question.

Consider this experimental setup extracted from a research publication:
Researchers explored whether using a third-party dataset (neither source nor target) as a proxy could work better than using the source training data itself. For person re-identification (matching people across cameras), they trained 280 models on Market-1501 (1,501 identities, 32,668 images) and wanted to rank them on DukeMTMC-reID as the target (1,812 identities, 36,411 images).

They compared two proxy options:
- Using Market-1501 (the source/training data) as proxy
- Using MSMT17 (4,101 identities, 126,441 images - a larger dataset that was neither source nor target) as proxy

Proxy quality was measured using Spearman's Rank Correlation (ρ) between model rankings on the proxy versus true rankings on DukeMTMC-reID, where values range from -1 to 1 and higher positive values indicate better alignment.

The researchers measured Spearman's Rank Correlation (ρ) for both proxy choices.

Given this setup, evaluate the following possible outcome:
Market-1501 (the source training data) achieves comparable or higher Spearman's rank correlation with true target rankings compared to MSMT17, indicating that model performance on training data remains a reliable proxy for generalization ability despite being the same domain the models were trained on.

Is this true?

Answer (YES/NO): NO